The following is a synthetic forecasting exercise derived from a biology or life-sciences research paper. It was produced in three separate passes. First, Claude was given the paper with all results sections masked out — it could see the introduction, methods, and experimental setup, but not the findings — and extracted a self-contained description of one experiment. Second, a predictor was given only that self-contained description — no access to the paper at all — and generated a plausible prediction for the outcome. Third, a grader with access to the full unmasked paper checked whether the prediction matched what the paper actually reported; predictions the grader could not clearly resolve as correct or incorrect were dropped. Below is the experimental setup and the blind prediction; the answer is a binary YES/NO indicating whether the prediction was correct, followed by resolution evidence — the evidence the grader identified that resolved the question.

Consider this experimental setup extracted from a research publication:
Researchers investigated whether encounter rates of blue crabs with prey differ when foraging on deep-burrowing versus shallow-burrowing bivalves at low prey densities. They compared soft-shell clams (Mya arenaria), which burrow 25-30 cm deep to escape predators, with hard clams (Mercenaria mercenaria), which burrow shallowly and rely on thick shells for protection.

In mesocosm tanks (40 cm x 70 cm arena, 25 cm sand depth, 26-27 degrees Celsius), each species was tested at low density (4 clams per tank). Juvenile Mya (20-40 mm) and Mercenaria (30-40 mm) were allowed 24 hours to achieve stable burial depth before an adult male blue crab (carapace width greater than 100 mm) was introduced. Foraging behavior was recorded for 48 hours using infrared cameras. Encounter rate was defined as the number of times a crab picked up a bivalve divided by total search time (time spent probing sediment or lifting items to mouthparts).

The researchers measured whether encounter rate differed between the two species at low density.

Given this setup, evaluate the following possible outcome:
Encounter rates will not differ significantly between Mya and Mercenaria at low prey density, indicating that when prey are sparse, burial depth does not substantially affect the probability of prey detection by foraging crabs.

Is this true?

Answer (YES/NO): YES